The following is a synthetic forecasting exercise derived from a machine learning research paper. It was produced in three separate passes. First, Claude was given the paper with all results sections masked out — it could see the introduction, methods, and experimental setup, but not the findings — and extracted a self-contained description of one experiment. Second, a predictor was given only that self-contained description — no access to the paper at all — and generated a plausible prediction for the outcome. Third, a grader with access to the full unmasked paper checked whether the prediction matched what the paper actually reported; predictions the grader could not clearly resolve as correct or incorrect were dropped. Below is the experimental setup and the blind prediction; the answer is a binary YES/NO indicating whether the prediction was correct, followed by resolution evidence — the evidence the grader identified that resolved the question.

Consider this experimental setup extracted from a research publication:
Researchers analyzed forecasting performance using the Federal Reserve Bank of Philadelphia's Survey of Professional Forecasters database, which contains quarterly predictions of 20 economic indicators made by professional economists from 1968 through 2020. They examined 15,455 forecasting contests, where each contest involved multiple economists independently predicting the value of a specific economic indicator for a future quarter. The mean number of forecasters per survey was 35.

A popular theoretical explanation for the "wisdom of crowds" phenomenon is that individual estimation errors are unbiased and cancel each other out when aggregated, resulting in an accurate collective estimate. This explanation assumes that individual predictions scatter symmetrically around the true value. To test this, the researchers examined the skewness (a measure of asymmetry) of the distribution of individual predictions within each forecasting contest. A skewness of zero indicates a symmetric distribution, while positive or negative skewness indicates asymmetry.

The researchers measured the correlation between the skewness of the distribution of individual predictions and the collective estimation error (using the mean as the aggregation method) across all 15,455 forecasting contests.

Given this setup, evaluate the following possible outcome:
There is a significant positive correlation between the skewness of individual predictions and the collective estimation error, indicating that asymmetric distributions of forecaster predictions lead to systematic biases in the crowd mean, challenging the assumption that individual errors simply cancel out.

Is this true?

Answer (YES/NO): NO